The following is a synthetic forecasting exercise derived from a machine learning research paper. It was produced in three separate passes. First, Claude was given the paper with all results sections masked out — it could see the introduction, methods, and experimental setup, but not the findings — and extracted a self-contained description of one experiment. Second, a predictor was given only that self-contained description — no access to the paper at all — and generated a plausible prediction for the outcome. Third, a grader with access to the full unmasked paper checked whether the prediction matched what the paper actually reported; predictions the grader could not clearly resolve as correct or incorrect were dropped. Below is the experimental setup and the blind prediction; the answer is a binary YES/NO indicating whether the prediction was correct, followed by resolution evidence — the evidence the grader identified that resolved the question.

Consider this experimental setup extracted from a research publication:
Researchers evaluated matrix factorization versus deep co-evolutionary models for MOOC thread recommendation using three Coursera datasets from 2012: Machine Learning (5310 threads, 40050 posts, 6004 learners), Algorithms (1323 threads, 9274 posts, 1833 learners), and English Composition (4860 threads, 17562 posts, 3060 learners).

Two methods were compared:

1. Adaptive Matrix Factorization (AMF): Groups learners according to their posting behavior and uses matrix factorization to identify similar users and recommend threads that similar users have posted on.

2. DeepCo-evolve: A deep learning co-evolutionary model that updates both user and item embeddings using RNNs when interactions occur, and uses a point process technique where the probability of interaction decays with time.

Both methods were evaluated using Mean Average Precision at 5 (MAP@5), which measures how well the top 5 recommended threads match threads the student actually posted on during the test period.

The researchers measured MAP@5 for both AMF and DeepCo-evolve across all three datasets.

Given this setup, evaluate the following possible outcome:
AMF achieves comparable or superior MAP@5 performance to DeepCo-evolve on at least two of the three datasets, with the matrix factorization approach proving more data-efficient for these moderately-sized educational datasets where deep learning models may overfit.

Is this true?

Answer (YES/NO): NO